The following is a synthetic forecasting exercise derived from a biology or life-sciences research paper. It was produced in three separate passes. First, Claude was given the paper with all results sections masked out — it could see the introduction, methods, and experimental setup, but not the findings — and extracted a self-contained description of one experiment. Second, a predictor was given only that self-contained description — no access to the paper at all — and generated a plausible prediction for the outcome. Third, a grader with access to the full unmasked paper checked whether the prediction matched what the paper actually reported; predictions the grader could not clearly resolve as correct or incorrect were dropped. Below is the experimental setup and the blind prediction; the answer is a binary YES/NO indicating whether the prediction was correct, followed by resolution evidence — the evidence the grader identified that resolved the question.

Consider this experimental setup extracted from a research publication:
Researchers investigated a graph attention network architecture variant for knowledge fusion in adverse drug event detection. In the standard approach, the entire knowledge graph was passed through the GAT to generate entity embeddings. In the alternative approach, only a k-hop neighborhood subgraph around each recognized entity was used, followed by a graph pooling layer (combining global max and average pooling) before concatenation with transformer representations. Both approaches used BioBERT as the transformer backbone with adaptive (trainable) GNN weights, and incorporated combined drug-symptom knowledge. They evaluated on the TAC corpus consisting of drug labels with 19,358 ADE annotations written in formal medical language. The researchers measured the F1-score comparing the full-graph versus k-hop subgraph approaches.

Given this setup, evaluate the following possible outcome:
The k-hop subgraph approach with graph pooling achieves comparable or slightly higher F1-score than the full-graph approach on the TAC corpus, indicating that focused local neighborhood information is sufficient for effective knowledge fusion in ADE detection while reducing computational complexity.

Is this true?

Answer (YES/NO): NO